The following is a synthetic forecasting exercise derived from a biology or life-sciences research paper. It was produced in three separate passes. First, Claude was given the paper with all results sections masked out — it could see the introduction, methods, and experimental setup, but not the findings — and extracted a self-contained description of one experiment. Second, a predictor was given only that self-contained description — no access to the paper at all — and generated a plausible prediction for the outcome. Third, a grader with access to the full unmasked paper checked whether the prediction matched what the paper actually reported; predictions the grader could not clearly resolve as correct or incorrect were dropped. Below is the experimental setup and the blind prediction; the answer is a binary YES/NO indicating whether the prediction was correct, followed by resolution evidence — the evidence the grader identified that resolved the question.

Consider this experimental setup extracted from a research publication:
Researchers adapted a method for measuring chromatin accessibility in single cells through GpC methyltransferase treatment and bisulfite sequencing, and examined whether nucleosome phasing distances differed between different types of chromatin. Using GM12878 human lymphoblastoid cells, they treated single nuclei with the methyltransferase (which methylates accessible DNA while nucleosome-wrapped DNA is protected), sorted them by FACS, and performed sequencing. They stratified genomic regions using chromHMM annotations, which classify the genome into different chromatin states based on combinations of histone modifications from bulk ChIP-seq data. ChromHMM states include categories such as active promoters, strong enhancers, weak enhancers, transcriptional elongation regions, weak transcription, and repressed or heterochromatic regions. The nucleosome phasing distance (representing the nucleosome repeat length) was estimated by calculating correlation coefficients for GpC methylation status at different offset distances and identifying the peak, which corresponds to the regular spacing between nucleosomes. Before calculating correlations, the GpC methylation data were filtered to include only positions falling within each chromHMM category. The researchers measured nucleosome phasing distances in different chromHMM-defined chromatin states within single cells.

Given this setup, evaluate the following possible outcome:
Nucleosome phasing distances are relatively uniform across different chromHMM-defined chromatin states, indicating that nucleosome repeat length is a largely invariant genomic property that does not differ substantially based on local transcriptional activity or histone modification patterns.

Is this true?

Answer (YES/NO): NO